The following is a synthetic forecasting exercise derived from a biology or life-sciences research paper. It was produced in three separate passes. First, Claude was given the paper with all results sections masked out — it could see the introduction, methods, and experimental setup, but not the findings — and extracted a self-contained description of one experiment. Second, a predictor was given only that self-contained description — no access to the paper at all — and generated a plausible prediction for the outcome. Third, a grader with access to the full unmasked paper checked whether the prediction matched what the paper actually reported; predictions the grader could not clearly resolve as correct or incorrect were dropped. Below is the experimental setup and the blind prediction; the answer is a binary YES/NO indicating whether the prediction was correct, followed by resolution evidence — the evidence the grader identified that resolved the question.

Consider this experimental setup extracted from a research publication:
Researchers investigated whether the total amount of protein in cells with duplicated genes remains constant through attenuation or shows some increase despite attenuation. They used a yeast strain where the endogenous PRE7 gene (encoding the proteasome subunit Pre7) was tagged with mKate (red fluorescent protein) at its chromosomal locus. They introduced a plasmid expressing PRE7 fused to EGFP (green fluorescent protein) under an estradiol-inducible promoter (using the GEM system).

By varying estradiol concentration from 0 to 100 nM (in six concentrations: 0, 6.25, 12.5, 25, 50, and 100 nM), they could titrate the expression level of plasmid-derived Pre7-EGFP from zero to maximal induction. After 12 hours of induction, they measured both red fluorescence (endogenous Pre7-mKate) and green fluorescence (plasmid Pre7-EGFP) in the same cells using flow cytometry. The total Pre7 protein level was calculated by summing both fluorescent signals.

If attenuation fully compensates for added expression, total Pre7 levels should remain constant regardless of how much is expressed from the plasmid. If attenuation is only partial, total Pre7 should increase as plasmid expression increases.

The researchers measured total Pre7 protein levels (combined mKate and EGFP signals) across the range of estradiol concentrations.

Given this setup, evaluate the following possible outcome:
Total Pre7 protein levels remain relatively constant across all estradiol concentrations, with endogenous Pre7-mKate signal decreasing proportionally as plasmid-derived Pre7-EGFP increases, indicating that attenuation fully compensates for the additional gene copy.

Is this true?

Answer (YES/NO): NO